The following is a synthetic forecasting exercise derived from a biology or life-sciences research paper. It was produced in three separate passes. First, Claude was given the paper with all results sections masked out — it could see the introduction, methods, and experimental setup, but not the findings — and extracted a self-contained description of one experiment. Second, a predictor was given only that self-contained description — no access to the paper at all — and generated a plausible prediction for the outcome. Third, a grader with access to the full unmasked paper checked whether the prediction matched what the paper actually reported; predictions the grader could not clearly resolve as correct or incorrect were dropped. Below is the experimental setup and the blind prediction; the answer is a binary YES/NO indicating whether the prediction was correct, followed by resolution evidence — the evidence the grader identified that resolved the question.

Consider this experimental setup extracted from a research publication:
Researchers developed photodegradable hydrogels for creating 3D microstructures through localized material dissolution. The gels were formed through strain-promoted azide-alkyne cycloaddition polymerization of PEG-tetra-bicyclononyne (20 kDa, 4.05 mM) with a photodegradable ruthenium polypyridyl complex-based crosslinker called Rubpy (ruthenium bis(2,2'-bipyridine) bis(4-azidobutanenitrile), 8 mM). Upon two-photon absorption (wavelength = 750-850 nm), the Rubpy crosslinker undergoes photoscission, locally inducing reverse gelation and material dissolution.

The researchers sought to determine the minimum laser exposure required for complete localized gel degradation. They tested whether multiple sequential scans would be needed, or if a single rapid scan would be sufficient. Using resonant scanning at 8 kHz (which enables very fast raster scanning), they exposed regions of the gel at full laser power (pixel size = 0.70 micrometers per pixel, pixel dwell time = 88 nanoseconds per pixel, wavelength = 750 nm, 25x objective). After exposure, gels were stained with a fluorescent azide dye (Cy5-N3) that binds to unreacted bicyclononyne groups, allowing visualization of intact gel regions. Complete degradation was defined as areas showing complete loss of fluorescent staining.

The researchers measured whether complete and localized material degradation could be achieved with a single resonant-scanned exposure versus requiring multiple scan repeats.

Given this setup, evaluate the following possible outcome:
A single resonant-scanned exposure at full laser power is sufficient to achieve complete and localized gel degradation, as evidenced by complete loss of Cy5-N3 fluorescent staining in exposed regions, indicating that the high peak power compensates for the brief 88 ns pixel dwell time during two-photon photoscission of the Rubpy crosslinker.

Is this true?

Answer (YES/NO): YES